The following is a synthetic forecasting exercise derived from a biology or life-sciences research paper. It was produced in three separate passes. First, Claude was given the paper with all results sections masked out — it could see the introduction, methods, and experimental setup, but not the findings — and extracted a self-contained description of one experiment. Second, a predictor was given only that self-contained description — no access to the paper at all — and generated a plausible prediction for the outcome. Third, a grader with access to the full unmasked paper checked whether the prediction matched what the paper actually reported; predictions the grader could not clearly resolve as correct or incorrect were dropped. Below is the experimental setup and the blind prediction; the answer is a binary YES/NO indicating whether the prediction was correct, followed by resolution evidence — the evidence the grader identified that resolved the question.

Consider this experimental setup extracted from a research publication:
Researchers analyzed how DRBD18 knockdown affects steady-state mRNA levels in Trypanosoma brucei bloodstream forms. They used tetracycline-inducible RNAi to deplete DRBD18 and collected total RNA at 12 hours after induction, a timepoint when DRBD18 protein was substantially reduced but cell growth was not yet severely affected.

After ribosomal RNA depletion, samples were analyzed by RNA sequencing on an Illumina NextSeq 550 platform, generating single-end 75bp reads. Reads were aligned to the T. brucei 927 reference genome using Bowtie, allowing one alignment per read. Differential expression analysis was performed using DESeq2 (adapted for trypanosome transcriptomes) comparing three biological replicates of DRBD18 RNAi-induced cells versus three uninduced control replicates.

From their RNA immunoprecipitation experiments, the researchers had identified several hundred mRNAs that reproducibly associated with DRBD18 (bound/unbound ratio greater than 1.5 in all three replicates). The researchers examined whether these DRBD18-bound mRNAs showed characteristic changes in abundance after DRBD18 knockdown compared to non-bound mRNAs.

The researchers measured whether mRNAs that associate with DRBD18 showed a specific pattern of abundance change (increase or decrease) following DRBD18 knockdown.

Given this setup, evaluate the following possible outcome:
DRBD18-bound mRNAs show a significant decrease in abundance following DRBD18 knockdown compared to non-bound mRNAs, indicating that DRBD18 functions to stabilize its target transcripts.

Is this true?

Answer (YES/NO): NO